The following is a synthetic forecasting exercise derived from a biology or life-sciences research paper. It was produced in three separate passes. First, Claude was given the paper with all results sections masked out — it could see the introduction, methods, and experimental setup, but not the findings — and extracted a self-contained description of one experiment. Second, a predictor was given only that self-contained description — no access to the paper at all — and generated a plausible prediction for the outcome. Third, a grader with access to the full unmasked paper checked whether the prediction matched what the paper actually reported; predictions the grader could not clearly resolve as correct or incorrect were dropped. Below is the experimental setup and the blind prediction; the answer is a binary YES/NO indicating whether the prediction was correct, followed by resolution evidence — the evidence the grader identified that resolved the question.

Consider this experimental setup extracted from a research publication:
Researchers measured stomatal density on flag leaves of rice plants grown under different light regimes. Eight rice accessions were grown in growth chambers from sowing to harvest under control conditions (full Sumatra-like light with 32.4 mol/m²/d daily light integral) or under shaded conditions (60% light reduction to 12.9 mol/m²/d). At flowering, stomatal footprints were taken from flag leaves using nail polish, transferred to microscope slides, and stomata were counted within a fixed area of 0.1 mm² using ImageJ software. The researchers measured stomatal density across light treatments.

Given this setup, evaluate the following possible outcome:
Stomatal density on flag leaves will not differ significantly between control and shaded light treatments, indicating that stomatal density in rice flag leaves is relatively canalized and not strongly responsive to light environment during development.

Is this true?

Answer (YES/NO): NO